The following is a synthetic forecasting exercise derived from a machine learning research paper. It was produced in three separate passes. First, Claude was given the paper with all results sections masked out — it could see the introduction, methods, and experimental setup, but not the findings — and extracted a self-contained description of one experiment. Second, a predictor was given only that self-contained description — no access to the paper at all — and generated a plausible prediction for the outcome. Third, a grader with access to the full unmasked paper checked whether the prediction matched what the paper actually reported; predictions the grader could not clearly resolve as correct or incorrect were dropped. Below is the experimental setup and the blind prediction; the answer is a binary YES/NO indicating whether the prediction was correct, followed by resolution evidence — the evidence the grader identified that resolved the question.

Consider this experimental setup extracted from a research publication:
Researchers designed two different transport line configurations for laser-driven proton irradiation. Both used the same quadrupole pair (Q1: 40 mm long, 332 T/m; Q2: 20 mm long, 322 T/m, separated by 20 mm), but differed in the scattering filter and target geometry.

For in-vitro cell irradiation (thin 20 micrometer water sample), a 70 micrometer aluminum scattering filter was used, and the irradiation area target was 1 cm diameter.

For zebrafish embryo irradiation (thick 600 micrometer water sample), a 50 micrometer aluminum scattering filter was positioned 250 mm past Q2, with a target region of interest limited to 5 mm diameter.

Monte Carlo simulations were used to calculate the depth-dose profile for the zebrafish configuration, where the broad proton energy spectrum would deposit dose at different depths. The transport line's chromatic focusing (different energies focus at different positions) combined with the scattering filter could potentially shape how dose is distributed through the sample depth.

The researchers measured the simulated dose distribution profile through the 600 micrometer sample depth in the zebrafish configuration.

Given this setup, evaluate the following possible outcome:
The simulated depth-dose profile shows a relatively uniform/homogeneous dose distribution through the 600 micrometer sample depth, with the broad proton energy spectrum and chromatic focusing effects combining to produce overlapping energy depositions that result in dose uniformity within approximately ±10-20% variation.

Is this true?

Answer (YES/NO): YES